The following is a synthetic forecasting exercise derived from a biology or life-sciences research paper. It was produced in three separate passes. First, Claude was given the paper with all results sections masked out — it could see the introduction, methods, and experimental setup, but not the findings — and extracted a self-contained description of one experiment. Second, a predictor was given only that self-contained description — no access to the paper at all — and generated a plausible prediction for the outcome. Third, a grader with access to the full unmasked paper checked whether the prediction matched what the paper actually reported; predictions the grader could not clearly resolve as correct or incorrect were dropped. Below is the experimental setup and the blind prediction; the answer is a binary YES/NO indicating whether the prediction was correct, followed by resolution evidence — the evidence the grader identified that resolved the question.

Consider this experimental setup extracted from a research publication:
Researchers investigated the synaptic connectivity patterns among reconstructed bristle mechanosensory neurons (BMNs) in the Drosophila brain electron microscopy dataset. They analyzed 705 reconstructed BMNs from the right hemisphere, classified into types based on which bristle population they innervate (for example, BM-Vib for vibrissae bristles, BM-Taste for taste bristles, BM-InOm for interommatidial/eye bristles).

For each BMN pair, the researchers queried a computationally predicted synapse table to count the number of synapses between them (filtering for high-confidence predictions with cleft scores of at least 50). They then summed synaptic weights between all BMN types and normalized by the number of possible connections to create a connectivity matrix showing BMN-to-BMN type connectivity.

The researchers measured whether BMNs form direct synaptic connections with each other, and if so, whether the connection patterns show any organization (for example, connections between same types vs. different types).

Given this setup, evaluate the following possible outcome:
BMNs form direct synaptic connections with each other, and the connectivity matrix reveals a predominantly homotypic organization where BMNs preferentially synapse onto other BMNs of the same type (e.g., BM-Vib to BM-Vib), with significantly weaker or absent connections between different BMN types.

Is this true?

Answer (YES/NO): NO